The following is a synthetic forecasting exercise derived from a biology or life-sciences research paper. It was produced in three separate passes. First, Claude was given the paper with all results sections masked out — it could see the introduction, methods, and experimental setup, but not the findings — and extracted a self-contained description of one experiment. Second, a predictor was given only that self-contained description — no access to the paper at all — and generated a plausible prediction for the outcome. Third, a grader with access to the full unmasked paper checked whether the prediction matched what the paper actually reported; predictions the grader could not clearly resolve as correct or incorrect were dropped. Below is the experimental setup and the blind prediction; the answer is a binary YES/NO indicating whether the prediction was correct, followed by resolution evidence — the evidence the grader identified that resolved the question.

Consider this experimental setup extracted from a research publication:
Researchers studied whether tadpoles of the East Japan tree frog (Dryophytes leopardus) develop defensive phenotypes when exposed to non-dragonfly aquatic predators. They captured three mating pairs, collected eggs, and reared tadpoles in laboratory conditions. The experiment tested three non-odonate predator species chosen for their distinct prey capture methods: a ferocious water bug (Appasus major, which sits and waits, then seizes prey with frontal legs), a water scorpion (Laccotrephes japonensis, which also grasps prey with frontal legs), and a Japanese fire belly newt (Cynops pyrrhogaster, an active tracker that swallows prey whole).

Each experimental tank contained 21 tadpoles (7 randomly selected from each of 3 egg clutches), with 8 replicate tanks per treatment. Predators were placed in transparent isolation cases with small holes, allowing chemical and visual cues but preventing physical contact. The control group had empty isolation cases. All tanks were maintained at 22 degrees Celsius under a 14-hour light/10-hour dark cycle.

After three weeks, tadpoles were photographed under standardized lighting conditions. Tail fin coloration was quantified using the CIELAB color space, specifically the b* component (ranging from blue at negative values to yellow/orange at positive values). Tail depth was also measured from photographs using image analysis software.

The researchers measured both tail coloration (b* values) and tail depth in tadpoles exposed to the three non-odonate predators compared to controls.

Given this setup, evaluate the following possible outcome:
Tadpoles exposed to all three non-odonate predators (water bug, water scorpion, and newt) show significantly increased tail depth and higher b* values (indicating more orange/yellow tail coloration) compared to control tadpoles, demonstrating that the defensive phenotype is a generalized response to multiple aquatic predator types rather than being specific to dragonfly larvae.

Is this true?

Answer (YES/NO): NO